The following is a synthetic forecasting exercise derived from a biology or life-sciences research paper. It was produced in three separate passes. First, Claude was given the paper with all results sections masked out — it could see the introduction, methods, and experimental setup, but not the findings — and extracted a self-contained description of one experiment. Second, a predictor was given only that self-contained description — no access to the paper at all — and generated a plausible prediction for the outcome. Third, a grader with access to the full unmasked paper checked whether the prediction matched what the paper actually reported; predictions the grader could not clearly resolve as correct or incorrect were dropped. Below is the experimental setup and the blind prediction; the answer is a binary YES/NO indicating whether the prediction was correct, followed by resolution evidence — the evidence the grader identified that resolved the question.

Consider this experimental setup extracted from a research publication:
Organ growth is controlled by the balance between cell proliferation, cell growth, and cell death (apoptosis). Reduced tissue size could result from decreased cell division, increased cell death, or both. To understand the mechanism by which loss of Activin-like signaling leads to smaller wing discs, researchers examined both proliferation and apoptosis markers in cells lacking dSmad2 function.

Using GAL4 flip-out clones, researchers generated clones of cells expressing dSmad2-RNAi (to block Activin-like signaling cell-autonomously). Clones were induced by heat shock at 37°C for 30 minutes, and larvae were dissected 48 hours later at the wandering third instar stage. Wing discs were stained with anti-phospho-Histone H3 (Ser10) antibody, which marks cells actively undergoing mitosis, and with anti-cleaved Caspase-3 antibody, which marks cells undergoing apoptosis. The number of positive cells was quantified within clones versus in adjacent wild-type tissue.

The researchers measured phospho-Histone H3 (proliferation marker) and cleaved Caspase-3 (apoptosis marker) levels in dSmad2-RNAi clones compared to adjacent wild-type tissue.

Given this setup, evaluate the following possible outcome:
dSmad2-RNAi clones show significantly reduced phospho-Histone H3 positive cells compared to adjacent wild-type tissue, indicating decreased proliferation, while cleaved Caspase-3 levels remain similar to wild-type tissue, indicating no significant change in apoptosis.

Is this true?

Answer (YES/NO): NO